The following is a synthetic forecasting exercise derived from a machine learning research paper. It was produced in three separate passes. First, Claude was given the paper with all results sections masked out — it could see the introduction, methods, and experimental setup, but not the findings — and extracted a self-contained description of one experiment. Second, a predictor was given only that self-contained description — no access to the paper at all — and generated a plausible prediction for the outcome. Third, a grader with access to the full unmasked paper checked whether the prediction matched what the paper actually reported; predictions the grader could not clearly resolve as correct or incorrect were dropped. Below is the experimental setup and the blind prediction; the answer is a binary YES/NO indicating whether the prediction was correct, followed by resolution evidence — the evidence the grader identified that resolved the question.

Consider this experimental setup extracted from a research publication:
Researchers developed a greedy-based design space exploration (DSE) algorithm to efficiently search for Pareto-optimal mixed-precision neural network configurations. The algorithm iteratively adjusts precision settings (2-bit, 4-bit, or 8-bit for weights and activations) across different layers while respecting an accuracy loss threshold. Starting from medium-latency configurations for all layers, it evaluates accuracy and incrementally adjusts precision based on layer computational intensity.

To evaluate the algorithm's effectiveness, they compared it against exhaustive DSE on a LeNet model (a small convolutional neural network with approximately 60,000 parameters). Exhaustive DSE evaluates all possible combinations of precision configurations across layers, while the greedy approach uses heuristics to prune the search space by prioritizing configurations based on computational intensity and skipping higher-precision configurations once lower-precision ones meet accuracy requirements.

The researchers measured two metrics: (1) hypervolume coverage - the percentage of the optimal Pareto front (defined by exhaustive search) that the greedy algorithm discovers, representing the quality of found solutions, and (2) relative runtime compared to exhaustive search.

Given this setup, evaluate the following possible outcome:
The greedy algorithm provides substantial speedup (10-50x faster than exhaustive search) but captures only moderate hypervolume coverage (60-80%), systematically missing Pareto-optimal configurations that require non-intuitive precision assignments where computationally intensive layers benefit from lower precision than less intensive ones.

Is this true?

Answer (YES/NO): YES